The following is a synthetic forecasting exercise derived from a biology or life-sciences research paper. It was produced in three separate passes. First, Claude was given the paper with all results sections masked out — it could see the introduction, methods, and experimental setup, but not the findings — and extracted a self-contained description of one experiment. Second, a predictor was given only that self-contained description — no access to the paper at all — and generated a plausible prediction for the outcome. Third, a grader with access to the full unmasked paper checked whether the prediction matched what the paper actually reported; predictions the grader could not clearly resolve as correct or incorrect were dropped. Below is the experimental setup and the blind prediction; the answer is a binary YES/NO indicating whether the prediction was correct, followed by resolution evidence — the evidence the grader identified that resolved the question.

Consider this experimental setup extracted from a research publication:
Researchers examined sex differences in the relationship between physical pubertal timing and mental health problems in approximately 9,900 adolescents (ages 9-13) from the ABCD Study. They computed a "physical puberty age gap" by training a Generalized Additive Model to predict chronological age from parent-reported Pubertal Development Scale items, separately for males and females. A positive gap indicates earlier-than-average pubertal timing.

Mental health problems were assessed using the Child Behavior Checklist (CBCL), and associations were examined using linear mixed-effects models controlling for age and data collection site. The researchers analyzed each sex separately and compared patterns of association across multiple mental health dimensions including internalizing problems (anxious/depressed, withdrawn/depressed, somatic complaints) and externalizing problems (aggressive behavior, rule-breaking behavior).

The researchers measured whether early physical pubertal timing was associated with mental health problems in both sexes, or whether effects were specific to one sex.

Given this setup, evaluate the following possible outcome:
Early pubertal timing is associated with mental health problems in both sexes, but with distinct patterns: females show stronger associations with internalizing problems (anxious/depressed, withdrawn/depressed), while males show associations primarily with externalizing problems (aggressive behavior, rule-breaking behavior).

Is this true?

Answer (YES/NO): NO